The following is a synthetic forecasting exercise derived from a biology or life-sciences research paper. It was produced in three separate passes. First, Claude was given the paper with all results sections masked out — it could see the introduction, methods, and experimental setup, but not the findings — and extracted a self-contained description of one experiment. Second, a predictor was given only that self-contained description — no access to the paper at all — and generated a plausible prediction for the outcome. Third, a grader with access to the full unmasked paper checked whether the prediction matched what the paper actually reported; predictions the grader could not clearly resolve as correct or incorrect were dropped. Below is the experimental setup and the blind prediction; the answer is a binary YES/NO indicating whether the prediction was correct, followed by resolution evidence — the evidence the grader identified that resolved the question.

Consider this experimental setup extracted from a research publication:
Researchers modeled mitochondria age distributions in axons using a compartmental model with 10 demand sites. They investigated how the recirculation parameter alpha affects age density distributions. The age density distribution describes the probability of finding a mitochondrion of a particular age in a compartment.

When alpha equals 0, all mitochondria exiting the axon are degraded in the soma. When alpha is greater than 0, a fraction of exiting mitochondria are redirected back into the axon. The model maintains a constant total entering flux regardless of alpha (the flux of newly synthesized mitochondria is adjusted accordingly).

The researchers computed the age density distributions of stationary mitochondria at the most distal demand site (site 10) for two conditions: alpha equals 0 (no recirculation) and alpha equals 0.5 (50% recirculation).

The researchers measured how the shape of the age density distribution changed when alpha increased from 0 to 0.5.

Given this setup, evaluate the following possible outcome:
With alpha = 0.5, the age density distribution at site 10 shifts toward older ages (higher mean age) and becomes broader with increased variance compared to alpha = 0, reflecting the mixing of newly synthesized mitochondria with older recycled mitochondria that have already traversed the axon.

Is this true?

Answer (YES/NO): YES